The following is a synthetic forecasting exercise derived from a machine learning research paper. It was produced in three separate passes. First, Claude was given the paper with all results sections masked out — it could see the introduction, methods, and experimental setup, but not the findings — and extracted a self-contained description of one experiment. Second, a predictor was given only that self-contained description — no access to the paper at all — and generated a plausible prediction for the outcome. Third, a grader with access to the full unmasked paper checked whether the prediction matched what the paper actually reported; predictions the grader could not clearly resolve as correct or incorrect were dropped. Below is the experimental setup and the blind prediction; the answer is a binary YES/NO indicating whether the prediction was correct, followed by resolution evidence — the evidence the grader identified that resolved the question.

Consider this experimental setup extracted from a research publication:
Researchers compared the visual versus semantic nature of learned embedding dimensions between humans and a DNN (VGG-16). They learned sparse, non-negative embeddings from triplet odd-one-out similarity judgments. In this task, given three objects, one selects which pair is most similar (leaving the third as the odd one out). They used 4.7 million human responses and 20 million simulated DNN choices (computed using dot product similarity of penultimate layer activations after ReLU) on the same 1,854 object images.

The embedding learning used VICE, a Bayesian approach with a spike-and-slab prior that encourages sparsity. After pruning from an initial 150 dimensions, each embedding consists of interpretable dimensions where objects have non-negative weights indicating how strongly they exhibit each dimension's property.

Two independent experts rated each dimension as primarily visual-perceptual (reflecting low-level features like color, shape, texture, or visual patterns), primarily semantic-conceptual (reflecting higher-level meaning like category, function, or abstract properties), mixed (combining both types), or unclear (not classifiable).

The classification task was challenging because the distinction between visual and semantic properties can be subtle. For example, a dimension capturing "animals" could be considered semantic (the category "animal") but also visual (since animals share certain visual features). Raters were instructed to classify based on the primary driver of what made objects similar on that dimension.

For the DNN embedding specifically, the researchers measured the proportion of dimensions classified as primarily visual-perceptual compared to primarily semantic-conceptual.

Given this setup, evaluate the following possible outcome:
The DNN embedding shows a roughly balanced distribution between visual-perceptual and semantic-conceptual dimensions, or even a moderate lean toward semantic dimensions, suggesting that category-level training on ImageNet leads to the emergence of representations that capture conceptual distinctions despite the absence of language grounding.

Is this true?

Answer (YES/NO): NO